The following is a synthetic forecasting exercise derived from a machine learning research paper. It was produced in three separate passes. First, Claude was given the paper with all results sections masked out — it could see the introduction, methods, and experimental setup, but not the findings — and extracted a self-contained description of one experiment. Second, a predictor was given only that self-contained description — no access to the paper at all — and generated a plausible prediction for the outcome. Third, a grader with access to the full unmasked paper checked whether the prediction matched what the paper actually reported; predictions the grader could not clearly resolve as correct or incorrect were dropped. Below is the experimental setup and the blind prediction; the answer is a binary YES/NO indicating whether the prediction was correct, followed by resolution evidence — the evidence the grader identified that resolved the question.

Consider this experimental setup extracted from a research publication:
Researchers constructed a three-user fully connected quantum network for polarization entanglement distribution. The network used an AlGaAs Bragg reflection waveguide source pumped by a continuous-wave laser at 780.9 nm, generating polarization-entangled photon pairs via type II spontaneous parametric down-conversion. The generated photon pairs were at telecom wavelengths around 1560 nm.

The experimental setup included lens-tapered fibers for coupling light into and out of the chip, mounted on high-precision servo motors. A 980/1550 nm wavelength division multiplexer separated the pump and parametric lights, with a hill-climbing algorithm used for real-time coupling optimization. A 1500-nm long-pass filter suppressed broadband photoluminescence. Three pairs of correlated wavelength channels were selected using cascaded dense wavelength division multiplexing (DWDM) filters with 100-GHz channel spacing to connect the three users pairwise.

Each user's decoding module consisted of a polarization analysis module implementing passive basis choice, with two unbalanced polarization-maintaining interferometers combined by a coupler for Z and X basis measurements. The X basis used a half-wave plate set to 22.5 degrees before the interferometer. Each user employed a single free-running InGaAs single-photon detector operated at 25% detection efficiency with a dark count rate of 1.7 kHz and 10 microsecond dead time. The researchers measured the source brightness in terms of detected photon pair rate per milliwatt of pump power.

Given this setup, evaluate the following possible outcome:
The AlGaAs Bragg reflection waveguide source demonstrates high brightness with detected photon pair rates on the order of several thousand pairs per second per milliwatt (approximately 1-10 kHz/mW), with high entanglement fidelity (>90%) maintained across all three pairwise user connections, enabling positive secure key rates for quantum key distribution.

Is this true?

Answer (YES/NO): NO